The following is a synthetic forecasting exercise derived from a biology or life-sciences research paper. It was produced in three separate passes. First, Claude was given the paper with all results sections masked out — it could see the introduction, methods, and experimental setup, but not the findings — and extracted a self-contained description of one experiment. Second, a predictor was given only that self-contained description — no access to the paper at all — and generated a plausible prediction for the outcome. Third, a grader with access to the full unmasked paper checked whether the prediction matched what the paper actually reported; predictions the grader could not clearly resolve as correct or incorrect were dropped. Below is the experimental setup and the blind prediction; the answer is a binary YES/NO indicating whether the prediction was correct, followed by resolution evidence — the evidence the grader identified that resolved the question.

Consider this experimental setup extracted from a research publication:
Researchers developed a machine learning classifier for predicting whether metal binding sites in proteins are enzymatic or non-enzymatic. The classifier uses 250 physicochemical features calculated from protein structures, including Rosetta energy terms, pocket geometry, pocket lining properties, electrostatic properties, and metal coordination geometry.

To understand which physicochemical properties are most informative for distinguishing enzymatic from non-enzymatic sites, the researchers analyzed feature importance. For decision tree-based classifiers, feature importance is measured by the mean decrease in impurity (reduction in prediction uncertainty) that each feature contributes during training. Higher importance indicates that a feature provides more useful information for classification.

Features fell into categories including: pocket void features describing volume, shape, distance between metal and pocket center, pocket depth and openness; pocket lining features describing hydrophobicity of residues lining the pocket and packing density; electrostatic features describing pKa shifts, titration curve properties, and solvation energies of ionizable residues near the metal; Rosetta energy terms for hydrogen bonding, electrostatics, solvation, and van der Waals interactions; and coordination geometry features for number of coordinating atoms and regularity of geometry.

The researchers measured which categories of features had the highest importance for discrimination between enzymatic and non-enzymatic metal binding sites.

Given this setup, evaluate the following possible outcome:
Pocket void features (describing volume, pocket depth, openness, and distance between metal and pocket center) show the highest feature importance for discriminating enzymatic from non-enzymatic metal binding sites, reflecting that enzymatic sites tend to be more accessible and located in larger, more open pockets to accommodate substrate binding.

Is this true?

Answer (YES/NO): NO